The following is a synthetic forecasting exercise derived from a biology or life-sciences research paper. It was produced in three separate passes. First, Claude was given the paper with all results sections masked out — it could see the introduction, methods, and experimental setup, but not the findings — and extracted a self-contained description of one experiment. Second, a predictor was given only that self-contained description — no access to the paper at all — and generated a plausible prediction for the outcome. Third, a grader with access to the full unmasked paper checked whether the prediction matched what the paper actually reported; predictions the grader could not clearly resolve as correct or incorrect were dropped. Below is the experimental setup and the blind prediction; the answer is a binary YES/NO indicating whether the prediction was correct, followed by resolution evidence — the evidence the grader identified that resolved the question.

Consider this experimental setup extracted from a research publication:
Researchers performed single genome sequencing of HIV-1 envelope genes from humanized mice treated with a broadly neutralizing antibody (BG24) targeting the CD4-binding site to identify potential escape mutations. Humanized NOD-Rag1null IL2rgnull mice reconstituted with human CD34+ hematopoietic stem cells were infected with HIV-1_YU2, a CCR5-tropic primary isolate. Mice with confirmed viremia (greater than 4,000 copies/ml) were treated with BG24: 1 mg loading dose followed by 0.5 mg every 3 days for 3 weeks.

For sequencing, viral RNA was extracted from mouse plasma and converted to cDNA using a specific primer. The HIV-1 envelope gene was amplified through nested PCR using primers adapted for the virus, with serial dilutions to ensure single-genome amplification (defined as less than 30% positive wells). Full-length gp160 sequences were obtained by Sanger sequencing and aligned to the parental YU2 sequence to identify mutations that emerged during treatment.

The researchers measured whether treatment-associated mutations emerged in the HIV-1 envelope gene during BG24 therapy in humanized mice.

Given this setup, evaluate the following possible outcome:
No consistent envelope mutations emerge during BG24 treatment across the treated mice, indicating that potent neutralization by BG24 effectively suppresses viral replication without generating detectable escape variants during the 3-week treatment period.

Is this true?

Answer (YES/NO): NO